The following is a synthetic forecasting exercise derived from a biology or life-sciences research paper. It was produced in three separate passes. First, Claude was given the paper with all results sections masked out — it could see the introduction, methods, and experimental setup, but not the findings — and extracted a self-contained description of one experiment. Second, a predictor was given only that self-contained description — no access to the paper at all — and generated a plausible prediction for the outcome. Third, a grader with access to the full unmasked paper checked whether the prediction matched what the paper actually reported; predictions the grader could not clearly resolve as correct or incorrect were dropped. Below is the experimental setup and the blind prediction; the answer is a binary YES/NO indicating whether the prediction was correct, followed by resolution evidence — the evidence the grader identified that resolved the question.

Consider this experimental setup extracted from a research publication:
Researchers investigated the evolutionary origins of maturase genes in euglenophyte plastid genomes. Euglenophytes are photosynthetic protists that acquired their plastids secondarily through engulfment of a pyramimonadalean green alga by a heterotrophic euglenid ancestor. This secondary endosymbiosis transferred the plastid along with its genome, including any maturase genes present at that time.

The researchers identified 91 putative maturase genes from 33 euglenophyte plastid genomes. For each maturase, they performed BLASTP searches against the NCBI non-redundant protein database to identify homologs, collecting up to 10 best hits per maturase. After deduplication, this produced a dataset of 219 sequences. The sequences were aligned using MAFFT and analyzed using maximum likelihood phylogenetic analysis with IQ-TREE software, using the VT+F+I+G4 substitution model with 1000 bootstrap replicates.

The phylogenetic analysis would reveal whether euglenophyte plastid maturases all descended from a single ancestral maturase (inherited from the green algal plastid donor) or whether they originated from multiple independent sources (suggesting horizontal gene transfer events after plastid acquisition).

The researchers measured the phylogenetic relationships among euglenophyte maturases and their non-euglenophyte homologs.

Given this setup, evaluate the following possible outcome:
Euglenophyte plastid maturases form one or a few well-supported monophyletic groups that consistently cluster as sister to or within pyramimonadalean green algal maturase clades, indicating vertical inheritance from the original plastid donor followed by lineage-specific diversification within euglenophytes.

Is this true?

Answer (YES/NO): NO